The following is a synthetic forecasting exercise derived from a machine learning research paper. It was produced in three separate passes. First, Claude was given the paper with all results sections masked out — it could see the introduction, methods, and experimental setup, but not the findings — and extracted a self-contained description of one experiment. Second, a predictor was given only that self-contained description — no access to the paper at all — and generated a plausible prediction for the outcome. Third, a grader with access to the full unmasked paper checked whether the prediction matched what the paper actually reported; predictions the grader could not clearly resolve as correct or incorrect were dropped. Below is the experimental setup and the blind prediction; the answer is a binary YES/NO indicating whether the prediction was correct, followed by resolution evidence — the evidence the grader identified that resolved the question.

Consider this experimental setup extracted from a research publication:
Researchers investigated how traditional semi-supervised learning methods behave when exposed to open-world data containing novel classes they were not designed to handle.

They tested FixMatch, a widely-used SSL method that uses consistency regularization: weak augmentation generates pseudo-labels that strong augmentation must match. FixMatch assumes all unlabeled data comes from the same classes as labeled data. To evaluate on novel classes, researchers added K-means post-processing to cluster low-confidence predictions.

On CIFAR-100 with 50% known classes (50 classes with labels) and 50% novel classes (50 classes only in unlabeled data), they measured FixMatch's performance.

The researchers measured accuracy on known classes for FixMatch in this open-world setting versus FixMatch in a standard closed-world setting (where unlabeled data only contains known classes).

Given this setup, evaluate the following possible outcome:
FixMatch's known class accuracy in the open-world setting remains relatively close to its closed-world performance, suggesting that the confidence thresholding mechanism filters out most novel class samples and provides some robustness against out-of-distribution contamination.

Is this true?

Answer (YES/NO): NO